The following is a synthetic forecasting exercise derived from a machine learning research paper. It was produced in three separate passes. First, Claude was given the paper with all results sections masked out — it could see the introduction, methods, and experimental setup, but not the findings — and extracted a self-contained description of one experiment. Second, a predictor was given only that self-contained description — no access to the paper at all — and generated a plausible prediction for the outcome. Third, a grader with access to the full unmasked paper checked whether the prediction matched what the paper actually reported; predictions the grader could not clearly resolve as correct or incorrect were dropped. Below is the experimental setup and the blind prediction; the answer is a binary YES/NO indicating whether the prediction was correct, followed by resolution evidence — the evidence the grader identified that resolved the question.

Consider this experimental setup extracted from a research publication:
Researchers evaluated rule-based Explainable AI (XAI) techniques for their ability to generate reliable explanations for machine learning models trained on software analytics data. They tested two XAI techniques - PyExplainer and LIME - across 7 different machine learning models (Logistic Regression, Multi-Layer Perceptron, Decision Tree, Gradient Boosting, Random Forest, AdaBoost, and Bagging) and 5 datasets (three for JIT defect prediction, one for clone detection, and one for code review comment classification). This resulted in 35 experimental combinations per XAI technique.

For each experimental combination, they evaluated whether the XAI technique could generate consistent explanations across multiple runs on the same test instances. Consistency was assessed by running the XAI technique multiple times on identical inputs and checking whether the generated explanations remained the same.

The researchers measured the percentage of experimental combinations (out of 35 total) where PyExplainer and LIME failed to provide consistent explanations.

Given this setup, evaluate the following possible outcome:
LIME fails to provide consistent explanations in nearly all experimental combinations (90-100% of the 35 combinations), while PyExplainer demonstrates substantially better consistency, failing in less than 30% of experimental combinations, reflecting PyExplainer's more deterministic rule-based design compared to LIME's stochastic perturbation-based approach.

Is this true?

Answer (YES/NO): NO